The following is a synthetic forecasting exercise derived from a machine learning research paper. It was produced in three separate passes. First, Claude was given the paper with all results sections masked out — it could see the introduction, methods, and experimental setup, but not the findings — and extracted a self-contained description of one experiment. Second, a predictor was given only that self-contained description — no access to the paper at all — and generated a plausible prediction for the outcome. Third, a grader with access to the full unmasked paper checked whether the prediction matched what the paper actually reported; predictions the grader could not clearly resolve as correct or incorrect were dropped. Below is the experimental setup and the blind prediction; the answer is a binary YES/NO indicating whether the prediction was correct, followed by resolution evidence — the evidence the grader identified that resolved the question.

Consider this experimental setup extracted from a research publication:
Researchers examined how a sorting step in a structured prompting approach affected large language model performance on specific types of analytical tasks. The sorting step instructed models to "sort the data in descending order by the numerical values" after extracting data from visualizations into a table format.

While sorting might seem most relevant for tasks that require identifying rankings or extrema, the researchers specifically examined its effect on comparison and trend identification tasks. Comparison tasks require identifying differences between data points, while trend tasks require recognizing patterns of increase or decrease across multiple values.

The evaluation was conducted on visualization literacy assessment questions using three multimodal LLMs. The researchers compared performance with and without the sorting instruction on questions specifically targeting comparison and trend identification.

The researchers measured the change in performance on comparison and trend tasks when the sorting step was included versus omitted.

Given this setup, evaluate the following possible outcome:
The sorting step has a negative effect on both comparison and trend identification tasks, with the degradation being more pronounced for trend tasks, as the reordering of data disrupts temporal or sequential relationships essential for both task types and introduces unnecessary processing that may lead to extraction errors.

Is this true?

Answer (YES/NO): NO